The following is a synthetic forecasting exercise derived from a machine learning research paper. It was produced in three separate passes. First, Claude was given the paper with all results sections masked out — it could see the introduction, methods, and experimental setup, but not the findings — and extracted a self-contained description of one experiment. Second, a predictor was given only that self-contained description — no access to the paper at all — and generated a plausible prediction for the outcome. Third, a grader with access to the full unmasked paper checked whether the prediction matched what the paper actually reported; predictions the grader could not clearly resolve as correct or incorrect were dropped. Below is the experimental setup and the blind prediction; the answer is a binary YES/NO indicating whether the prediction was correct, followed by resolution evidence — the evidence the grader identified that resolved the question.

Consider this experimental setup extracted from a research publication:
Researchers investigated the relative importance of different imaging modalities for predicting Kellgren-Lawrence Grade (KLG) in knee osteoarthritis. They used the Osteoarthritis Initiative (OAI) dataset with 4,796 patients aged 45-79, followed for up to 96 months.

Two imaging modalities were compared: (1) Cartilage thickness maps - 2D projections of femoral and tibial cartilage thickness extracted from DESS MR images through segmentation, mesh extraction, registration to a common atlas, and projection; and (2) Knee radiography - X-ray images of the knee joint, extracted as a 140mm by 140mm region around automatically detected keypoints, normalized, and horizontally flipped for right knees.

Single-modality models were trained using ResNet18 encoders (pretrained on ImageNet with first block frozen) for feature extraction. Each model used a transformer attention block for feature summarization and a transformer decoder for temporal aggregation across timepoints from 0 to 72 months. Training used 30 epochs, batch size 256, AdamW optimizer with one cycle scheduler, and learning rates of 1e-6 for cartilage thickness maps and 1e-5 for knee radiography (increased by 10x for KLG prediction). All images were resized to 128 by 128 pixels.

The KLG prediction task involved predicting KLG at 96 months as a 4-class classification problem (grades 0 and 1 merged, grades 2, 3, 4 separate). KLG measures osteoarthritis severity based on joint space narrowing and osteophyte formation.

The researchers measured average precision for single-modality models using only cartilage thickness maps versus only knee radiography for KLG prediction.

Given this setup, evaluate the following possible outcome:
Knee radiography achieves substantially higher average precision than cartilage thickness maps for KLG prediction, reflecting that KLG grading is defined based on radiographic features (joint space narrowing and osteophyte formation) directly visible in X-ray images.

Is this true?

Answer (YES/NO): NO